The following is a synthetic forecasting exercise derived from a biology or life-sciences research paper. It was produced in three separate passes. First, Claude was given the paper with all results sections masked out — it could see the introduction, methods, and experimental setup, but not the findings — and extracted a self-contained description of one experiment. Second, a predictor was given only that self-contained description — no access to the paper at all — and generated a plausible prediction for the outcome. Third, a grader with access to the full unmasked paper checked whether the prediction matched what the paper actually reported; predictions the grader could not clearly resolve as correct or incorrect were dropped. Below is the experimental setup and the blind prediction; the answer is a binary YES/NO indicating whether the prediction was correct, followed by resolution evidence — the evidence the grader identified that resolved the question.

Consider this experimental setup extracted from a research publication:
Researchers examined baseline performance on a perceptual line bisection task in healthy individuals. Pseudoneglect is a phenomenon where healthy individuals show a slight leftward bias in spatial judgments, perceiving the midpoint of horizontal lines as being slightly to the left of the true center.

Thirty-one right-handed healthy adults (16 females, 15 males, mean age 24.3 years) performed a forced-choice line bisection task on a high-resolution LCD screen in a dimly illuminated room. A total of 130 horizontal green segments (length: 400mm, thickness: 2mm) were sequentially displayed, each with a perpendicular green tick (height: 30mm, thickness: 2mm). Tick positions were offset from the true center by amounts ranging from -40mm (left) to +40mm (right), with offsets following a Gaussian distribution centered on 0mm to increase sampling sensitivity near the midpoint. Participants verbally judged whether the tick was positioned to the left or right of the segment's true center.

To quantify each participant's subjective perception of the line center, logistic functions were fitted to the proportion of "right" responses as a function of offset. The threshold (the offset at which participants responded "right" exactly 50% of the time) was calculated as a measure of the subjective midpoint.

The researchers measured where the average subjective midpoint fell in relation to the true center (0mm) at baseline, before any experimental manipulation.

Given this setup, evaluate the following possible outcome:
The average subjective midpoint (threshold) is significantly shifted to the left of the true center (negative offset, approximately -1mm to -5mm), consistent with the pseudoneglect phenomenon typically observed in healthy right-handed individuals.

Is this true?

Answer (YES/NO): NO